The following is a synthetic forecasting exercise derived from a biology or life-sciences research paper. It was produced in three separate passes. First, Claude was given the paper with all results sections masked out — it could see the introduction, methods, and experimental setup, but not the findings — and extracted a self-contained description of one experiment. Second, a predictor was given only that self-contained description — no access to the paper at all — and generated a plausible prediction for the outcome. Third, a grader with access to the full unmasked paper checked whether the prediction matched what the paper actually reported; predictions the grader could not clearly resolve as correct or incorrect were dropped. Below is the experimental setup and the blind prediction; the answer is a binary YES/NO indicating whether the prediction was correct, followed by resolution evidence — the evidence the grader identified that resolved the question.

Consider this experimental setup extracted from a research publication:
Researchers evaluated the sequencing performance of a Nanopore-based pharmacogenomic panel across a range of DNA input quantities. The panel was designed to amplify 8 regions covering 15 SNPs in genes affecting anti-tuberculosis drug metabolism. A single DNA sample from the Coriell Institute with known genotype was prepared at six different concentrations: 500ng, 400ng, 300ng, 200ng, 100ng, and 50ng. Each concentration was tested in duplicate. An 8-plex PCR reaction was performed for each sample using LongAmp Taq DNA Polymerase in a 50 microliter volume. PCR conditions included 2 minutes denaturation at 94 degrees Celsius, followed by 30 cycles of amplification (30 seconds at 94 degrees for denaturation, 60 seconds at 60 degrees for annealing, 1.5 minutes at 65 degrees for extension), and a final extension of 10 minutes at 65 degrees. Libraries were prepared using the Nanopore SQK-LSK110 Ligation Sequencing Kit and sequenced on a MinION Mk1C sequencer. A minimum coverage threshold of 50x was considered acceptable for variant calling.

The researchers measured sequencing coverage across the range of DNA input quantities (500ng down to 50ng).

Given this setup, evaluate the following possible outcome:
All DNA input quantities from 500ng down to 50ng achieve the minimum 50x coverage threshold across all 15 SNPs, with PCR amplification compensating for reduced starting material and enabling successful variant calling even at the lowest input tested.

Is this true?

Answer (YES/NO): YES